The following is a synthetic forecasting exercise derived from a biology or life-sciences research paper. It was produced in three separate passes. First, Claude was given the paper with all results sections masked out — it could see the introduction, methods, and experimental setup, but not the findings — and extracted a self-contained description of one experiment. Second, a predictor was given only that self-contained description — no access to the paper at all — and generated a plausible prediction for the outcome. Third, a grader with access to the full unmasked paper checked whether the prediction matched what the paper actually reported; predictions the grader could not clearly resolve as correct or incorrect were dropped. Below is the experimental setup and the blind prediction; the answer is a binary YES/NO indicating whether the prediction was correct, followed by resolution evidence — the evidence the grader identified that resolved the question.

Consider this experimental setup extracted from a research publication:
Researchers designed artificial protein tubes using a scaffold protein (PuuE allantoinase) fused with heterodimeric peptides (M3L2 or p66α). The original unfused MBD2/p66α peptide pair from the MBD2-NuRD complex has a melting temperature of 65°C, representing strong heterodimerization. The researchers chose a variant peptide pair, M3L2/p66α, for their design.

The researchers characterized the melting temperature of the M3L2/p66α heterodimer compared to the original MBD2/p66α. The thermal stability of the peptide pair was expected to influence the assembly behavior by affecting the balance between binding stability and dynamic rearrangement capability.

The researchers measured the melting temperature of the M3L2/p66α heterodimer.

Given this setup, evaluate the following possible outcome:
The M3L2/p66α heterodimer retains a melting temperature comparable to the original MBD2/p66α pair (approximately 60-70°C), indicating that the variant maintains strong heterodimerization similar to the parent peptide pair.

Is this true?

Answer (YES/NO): NO